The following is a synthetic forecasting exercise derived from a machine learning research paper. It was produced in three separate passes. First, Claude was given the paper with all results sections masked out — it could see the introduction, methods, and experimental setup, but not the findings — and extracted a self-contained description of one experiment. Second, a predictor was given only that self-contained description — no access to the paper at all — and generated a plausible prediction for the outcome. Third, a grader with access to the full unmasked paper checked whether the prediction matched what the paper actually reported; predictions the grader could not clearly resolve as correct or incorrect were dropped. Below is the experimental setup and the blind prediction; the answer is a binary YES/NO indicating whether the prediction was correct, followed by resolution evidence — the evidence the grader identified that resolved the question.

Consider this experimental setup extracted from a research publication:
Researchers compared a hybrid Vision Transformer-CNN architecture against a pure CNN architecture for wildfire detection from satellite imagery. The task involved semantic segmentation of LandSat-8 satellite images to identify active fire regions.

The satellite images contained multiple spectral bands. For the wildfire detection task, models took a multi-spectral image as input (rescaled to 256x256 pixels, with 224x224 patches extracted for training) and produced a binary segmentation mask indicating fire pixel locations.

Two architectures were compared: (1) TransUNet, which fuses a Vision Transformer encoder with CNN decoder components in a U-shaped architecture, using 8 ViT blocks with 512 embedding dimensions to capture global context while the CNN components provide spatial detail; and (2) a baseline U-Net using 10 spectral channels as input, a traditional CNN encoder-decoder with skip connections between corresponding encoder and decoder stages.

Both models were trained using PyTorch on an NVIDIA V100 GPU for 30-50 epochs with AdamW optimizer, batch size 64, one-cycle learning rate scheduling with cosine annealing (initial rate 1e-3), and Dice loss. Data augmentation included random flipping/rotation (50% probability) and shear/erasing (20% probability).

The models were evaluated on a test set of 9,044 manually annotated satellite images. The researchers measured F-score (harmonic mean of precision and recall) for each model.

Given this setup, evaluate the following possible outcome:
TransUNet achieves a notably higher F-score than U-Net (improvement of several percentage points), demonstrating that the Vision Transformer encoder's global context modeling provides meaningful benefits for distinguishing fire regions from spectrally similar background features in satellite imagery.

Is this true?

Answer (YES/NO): NO